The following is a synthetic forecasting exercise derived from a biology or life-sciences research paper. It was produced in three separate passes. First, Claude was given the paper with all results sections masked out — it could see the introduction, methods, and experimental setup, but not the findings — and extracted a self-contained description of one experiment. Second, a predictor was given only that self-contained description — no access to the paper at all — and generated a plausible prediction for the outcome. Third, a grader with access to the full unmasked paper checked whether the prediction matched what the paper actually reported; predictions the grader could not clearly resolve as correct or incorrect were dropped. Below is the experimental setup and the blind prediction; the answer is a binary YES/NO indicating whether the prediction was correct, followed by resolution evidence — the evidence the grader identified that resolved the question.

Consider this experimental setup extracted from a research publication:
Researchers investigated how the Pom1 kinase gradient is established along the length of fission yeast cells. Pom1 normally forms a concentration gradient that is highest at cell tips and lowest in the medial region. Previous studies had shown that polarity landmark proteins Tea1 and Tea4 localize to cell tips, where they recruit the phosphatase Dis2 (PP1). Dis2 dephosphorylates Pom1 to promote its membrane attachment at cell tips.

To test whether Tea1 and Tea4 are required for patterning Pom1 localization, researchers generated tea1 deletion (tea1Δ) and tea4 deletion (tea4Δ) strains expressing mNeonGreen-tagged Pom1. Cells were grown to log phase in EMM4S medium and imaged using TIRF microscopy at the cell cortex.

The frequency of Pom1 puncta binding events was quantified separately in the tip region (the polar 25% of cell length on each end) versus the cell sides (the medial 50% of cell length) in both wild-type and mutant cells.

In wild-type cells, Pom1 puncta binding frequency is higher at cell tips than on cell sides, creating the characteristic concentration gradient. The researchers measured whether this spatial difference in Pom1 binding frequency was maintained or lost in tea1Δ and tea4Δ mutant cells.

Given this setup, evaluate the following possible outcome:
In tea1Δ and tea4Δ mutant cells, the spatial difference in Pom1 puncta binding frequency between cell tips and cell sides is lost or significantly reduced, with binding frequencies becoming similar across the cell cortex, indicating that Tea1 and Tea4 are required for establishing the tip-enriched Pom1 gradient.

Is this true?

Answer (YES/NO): YES